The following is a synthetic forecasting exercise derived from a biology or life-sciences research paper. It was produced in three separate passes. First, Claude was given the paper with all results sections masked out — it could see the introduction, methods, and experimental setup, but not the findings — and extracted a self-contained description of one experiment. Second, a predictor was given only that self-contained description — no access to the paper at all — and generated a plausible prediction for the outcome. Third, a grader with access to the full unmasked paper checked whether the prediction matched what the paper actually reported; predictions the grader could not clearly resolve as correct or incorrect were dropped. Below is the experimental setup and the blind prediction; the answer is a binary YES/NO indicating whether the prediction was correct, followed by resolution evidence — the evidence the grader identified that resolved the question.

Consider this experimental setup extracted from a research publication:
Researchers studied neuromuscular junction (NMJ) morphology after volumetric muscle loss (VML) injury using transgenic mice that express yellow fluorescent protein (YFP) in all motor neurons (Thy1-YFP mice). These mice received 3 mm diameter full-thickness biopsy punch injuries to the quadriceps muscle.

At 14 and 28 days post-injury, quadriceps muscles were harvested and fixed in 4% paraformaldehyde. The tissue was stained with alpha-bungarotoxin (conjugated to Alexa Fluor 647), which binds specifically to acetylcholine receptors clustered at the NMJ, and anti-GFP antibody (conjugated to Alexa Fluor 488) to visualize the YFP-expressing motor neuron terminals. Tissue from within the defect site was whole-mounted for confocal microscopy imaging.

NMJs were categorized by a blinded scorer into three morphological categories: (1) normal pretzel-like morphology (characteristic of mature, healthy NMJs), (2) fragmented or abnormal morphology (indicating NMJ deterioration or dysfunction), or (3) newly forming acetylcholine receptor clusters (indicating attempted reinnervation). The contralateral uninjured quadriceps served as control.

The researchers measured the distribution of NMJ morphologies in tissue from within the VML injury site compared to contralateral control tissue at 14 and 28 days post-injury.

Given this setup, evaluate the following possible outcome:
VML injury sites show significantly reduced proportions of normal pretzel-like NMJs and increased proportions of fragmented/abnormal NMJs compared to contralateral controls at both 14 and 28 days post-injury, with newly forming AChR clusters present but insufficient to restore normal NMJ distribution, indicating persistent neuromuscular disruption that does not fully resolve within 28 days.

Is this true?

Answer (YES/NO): YES